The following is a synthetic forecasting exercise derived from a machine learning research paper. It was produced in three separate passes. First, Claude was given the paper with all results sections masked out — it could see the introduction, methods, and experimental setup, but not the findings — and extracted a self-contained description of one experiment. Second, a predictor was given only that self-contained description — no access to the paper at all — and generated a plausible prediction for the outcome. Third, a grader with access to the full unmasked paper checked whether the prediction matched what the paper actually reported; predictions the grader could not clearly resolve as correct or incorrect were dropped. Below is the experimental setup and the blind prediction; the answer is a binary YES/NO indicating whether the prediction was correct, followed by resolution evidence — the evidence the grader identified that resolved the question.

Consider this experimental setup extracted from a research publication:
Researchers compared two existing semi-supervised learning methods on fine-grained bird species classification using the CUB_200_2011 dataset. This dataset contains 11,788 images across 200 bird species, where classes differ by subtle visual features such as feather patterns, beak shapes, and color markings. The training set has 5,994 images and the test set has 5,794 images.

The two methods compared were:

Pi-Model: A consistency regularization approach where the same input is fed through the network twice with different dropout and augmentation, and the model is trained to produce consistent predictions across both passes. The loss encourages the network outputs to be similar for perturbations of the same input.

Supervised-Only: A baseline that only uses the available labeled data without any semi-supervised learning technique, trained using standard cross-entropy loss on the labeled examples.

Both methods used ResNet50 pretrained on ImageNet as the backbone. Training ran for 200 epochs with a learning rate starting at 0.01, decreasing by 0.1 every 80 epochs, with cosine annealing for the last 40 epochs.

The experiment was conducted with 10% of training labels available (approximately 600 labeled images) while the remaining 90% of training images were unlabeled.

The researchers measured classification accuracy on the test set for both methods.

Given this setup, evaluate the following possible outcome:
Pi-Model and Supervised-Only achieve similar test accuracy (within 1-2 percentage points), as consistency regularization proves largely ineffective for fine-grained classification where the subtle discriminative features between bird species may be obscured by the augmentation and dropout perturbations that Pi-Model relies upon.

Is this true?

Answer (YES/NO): NO